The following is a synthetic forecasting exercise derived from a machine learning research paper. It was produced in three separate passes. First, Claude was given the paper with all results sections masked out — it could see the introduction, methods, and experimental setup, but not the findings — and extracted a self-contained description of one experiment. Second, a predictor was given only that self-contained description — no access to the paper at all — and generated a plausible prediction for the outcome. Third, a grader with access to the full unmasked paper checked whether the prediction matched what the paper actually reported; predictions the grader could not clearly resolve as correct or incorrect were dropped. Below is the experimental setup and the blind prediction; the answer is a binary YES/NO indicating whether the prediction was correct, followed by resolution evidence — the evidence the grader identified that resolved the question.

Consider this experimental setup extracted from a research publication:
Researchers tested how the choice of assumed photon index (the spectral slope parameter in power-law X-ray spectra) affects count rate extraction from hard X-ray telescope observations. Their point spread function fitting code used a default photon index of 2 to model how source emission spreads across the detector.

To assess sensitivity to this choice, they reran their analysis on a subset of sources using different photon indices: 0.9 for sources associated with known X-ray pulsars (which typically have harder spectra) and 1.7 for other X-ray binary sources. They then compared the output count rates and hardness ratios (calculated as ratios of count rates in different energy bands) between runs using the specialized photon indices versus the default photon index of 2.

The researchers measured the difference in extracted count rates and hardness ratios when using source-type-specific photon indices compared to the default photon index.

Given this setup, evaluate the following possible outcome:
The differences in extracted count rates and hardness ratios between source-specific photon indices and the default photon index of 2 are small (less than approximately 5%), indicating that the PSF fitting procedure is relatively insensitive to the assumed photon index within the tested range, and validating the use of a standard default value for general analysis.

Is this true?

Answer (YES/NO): YES